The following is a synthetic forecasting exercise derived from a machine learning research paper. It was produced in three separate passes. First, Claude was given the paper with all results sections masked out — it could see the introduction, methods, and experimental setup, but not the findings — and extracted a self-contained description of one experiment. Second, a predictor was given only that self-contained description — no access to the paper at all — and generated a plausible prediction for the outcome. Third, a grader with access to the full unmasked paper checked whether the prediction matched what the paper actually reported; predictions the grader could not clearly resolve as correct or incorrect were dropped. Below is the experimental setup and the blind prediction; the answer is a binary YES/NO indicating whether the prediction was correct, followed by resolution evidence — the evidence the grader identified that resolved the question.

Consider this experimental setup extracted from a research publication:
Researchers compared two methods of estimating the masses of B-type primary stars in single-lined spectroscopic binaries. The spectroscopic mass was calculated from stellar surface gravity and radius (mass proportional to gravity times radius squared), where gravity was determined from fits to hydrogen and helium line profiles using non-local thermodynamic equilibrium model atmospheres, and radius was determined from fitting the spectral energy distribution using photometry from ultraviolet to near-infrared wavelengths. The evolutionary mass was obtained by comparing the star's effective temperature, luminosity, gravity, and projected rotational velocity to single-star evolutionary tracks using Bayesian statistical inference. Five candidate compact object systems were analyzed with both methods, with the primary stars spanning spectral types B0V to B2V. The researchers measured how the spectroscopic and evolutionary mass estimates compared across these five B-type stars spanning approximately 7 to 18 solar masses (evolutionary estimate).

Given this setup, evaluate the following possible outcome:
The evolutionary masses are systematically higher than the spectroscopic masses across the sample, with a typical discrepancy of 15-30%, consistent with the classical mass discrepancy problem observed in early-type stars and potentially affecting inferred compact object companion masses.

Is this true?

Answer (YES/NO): NO